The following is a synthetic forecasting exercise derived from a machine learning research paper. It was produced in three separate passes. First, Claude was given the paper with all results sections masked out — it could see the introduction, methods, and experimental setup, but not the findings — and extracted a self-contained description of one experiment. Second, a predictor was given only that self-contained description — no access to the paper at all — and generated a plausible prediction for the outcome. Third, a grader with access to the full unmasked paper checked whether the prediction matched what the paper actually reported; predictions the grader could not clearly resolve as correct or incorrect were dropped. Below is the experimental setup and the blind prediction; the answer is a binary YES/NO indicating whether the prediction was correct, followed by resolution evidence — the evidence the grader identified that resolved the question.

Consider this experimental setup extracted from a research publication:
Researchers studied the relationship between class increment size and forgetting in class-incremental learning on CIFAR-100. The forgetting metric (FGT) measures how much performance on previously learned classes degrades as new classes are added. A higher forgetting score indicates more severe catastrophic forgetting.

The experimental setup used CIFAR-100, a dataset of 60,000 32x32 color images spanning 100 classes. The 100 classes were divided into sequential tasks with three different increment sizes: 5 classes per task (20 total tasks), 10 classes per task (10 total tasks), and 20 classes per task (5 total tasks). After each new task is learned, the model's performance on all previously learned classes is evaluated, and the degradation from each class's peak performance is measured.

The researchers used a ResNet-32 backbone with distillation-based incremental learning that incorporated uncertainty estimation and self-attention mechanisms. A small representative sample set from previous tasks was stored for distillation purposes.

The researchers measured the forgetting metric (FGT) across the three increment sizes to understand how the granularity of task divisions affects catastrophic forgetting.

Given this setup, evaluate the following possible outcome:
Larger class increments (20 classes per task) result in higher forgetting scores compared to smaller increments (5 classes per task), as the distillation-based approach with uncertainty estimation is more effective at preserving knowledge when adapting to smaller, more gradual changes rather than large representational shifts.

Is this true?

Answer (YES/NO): NO